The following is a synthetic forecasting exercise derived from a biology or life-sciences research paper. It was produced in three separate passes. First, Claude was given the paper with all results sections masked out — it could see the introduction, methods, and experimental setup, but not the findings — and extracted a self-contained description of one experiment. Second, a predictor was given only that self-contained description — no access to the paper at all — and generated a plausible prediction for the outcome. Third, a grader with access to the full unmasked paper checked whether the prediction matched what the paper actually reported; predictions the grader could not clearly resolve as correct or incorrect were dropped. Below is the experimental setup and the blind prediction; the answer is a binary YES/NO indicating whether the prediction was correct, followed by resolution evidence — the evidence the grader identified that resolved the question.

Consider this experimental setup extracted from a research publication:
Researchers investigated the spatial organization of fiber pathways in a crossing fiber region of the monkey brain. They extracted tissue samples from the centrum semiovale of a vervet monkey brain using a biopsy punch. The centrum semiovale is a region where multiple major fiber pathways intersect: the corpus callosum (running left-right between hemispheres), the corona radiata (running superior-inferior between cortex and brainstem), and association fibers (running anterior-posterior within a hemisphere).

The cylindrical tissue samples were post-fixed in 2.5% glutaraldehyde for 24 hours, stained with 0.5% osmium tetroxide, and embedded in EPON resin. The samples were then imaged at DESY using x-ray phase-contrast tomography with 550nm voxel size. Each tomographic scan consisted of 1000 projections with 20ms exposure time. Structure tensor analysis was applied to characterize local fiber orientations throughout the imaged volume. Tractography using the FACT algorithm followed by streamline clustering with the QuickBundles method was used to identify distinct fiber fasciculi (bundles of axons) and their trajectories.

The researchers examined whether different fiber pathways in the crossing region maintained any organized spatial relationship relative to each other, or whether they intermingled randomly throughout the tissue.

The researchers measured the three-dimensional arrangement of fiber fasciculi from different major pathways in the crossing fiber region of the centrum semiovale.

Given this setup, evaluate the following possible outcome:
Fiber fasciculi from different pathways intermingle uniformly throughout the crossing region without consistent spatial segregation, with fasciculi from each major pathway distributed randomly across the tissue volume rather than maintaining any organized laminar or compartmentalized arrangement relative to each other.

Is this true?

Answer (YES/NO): NO